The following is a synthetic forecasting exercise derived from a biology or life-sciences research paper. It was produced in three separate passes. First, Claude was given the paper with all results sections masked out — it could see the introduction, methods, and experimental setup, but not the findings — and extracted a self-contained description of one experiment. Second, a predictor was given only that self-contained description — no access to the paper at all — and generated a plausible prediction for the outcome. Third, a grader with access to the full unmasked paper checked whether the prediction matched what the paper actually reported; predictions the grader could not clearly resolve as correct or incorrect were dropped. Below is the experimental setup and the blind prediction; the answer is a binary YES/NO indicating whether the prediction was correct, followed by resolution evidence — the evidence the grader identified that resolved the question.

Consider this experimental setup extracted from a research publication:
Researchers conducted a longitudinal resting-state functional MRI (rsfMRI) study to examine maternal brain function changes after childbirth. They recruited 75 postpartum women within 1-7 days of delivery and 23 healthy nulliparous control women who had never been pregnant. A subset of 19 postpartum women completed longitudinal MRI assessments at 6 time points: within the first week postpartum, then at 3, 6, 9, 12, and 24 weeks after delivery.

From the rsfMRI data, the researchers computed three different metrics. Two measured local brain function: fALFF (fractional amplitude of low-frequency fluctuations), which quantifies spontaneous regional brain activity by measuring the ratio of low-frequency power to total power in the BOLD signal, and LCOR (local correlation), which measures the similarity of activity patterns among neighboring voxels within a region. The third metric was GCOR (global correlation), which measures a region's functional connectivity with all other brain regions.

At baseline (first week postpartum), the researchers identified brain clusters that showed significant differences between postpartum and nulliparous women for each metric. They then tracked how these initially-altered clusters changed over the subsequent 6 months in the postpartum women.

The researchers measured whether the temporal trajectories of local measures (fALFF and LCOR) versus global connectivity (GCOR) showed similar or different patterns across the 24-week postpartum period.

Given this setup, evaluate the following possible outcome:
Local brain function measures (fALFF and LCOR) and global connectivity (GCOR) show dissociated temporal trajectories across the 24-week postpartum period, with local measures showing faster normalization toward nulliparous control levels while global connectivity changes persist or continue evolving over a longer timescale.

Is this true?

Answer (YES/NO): NO